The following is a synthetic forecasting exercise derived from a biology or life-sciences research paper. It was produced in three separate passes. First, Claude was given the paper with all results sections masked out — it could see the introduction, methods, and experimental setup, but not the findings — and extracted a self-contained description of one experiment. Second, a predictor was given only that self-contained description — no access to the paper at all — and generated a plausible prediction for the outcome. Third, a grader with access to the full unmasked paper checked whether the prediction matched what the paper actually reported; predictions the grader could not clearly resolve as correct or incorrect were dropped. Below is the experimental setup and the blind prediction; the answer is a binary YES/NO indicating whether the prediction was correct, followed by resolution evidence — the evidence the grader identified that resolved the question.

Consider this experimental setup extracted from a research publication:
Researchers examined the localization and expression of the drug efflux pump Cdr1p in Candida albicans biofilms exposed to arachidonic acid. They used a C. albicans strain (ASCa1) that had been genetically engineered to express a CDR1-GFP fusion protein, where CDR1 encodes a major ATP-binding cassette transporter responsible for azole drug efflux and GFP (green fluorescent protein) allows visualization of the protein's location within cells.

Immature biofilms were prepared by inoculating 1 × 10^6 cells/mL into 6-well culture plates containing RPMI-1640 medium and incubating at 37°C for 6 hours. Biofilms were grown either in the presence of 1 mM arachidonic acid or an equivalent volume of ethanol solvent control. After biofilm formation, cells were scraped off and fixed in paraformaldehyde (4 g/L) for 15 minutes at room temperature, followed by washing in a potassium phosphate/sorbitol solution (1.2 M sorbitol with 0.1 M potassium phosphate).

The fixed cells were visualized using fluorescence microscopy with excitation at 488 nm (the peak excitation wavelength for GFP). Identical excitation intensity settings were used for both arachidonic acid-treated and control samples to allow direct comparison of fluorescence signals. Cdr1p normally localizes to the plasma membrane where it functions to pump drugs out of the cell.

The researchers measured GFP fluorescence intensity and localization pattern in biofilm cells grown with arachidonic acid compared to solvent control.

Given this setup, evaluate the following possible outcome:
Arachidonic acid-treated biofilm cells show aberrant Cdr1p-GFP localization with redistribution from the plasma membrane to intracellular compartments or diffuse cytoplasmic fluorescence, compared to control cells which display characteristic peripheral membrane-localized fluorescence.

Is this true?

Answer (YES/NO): YES